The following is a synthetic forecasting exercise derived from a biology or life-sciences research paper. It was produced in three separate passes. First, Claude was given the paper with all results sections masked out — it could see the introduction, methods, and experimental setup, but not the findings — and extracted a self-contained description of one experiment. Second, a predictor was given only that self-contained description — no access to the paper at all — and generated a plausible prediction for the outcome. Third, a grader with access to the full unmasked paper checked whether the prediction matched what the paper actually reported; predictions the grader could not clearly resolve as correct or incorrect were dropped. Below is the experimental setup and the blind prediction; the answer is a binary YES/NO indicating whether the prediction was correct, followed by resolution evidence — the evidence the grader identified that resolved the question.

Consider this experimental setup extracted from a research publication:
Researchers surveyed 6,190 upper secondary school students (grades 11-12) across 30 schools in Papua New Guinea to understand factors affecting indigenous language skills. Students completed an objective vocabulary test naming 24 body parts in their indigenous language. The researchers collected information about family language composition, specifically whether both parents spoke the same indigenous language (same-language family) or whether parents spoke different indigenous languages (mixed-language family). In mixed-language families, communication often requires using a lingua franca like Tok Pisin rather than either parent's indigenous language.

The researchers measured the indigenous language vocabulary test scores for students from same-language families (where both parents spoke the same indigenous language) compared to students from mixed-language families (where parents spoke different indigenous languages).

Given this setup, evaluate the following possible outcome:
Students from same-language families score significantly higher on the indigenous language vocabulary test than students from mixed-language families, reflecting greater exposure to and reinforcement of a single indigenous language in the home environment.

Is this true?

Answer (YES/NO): YES